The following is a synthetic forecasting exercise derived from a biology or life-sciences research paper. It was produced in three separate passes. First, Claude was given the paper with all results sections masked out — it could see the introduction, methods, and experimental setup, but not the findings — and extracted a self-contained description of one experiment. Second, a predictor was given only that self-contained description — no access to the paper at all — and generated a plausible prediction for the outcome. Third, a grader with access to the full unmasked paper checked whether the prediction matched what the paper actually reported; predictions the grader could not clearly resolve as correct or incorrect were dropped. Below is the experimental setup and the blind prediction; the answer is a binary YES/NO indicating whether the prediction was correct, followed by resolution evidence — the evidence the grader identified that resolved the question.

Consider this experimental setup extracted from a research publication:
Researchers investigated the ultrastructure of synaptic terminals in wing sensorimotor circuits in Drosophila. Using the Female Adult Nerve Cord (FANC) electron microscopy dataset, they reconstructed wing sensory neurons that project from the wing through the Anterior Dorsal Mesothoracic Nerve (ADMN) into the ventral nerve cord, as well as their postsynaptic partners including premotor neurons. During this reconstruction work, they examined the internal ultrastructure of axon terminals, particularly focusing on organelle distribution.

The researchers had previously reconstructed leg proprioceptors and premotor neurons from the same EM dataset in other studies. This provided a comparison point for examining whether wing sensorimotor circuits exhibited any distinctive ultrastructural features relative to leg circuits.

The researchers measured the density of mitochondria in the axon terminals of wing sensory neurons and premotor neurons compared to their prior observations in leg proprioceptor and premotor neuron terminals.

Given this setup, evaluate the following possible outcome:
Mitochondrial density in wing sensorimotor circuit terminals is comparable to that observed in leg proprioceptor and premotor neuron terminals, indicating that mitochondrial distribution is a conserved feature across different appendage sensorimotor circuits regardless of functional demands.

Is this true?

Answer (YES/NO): NO